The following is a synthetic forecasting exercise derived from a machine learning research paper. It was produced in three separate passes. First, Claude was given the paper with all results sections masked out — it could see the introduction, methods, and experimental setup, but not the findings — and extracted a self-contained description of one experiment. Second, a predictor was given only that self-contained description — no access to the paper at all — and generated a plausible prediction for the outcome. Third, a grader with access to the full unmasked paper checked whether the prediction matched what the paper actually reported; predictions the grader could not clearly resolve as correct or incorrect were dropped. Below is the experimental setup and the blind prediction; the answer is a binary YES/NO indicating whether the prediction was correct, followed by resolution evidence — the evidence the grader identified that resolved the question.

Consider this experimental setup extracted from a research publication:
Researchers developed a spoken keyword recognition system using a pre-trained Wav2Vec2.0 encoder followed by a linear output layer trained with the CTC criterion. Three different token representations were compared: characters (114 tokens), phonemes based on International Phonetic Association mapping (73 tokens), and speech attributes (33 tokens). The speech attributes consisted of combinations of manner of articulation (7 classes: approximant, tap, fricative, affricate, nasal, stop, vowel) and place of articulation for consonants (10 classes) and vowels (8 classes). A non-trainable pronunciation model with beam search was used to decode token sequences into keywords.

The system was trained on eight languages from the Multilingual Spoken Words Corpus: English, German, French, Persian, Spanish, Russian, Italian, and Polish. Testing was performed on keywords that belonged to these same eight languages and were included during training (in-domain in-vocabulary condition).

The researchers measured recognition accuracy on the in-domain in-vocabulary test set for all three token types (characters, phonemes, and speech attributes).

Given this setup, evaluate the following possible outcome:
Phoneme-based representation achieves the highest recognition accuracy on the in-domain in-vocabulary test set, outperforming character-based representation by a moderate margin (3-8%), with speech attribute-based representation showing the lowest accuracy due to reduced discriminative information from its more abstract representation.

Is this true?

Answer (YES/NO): NO